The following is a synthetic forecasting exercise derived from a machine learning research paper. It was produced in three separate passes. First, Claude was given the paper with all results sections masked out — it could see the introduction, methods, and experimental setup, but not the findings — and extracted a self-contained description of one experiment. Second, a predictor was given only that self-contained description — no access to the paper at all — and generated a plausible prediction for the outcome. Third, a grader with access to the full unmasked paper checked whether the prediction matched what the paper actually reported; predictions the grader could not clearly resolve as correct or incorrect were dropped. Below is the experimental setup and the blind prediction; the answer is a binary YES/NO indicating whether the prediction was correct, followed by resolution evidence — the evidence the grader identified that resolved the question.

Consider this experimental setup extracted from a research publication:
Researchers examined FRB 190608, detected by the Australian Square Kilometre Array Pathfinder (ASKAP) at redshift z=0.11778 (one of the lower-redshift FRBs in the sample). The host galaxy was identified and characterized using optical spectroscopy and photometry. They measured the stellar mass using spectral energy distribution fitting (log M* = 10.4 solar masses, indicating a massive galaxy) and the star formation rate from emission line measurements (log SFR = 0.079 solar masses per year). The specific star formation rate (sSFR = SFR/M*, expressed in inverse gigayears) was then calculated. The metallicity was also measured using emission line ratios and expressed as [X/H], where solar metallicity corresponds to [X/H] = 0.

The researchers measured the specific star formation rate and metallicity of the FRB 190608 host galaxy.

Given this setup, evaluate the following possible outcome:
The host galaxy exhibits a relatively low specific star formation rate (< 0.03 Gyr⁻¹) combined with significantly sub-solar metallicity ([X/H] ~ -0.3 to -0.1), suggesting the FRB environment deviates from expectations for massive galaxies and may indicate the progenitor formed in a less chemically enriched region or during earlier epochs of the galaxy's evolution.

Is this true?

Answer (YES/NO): NO